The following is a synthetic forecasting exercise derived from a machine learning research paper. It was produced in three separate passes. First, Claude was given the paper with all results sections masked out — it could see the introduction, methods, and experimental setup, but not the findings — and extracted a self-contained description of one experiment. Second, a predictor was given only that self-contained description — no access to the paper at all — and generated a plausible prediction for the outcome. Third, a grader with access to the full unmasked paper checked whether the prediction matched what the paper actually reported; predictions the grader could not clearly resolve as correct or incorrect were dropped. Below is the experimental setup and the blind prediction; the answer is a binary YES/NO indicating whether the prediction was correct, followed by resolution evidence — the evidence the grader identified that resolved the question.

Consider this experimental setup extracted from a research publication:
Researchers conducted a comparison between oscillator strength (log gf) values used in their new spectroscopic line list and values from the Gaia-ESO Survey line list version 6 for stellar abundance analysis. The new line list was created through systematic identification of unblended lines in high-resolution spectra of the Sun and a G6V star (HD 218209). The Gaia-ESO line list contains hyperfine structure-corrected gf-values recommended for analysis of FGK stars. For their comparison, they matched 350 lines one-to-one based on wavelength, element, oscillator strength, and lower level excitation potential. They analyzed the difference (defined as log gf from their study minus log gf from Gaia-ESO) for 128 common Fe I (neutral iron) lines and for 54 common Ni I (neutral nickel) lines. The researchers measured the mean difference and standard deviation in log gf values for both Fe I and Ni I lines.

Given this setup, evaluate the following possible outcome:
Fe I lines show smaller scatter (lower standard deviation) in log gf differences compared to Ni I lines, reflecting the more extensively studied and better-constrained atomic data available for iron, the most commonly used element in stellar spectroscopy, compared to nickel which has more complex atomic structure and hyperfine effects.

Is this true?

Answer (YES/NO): YES